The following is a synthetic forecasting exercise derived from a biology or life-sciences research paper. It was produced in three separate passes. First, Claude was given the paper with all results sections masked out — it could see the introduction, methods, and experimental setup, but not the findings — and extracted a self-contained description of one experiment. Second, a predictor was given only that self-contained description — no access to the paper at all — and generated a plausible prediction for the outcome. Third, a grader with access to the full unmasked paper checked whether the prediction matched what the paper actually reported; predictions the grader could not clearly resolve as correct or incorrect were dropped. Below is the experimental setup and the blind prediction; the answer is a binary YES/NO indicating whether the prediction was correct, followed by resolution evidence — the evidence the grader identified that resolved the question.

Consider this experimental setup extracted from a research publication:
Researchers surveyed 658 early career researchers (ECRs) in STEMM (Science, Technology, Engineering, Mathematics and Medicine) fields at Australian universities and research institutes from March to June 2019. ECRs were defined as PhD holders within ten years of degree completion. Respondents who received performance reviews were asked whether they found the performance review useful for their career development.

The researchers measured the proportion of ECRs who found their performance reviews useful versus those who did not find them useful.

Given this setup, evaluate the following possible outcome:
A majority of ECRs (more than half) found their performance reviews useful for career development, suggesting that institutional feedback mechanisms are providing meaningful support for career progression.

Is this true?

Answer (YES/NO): YES